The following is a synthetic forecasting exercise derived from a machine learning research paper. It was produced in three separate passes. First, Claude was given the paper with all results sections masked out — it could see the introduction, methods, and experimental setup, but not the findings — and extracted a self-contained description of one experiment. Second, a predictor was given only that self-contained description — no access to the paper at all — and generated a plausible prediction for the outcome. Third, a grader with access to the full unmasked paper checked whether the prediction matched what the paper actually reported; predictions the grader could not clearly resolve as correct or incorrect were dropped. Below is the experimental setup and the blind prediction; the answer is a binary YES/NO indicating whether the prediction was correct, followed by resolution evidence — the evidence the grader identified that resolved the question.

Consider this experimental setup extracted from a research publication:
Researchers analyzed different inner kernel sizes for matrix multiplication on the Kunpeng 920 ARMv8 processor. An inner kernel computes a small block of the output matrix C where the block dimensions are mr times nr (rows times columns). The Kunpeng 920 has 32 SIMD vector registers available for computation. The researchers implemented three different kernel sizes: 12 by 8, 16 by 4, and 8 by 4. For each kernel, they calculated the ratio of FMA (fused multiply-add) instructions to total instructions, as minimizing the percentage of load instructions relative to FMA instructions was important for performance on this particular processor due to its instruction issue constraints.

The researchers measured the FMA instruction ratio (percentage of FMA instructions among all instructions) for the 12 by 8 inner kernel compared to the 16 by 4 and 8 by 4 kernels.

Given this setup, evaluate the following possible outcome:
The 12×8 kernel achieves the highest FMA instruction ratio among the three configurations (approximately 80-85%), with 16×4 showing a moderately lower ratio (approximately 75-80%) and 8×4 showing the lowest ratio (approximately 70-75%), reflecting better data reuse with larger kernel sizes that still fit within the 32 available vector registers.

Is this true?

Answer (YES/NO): NO